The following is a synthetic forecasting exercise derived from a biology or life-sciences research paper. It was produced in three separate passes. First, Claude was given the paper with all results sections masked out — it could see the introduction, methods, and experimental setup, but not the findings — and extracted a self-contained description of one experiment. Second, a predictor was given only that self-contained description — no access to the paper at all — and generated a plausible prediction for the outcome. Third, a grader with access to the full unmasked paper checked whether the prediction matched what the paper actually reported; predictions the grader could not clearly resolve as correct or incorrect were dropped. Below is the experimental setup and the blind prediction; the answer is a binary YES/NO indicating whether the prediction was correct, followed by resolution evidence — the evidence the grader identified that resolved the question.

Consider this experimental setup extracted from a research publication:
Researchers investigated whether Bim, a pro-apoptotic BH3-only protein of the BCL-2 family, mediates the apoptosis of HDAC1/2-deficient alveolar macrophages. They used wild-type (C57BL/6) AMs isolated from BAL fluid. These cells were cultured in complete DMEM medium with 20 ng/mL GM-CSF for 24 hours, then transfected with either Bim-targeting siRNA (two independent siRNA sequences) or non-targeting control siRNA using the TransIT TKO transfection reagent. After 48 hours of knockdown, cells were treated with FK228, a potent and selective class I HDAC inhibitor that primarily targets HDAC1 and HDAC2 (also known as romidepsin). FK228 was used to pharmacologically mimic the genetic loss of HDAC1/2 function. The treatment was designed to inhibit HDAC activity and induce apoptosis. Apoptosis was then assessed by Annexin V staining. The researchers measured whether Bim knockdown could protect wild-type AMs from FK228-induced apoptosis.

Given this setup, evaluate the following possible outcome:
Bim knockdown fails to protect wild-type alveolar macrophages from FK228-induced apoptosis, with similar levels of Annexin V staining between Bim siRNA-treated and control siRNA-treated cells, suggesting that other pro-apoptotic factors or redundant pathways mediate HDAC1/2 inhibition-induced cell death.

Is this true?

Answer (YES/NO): NO